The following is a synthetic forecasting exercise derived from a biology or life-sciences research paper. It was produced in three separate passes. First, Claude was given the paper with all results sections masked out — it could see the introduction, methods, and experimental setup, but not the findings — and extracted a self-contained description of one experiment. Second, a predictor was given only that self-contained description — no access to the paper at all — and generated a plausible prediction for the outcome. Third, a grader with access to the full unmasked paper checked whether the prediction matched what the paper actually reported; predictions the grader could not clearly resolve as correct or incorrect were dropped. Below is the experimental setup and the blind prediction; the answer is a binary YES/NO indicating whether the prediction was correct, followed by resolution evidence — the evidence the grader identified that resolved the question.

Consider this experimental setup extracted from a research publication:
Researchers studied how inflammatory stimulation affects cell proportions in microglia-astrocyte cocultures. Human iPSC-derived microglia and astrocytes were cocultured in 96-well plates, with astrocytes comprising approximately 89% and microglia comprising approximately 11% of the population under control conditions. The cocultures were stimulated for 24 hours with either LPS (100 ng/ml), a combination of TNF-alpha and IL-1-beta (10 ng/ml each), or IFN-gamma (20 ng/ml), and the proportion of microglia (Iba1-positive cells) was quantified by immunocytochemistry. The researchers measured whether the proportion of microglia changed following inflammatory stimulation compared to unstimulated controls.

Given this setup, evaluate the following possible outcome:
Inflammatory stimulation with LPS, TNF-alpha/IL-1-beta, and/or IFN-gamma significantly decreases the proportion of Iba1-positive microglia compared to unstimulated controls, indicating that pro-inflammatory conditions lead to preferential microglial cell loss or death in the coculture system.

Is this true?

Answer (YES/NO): NO